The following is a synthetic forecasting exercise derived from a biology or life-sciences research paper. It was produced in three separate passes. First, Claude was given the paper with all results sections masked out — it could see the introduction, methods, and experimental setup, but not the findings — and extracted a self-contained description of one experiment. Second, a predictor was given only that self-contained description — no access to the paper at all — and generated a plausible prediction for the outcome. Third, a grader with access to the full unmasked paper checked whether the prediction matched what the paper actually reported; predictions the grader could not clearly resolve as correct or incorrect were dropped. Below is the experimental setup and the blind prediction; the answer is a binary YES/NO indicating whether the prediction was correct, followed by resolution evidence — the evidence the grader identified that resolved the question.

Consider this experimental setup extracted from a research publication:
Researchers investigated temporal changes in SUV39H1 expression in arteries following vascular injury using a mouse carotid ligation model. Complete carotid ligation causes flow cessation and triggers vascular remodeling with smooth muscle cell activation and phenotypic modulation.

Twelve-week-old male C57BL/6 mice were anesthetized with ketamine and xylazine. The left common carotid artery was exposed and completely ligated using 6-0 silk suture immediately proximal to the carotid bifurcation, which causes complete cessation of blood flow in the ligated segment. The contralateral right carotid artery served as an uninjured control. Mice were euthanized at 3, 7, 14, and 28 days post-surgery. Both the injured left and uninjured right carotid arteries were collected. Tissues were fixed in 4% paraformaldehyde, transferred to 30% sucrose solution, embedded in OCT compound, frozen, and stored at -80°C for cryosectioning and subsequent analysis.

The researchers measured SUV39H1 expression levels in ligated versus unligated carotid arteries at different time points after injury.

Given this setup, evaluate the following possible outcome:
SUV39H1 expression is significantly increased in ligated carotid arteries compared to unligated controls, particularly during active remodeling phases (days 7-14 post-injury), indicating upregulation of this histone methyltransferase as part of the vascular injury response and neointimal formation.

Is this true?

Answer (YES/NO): YES